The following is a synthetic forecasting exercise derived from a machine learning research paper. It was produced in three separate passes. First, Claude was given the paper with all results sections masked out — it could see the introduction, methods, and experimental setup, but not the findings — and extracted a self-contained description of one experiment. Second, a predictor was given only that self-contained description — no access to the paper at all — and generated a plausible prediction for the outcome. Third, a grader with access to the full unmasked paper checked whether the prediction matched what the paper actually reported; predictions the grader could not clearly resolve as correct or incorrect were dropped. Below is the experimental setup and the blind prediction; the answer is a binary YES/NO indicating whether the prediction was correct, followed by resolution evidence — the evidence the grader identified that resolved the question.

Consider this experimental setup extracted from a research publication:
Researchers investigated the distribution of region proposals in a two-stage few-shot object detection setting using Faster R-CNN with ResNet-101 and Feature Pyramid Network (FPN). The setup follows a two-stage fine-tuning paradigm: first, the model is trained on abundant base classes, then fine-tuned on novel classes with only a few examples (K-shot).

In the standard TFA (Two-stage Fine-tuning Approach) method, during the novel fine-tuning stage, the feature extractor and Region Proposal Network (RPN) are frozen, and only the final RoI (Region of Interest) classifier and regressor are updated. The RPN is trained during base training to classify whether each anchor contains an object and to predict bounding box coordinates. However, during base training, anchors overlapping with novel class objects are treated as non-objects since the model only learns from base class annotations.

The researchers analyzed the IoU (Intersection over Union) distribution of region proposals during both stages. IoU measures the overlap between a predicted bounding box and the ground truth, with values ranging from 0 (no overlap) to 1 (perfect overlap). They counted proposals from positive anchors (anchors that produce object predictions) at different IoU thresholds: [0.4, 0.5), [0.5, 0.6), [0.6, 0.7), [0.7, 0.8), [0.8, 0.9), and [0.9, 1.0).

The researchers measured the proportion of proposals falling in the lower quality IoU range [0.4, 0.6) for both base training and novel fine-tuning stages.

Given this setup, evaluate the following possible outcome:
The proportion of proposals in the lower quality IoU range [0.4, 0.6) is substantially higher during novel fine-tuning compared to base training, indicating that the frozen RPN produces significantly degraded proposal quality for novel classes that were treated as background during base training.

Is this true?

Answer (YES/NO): YES